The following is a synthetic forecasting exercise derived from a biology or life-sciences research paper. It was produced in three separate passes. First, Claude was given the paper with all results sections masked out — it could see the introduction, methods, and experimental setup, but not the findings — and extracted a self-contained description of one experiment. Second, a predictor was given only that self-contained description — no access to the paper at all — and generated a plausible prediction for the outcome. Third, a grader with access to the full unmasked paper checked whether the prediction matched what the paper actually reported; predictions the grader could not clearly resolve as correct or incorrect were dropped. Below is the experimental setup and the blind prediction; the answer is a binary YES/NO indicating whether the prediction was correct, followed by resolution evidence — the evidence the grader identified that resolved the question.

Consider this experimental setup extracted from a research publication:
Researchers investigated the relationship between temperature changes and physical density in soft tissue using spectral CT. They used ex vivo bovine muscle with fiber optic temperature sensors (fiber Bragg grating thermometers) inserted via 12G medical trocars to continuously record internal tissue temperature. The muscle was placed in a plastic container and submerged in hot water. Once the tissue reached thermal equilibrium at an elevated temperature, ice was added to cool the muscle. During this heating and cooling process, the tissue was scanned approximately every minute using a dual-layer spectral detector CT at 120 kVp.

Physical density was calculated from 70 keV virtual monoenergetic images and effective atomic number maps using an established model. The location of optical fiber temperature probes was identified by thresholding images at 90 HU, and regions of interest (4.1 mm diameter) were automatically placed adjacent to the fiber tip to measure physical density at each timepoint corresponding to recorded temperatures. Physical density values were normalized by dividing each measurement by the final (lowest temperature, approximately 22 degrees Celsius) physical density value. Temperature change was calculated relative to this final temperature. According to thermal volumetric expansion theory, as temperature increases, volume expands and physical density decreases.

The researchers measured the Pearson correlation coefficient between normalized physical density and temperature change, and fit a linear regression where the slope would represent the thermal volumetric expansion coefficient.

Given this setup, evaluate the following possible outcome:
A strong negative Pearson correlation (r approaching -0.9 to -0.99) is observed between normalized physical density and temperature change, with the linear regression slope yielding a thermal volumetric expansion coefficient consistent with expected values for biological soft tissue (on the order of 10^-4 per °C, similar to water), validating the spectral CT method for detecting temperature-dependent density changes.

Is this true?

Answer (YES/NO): NO